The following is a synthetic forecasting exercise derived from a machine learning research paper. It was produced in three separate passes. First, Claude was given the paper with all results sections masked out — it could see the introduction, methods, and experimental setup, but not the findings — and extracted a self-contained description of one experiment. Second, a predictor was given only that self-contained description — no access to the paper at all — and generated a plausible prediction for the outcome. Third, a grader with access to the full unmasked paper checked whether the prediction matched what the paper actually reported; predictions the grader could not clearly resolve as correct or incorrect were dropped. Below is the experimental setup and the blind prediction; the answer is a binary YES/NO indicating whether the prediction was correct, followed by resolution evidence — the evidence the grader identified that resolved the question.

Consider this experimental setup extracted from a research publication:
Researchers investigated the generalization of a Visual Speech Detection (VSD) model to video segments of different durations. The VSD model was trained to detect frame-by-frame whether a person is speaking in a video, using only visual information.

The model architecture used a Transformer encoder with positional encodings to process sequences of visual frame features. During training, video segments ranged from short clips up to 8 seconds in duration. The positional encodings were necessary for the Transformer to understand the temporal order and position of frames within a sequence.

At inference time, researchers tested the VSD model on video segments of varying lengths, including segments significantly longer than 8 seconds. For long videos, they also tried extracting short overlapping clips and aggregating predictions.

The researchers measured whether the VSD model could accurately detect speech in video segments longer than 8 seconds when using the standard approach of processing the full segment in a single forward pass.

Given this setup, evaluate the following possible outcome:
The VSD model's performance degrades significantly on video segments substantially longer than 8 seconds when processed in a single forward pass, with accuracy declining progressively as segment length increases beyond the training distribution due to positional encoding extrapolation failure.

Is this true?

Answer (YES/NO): YES